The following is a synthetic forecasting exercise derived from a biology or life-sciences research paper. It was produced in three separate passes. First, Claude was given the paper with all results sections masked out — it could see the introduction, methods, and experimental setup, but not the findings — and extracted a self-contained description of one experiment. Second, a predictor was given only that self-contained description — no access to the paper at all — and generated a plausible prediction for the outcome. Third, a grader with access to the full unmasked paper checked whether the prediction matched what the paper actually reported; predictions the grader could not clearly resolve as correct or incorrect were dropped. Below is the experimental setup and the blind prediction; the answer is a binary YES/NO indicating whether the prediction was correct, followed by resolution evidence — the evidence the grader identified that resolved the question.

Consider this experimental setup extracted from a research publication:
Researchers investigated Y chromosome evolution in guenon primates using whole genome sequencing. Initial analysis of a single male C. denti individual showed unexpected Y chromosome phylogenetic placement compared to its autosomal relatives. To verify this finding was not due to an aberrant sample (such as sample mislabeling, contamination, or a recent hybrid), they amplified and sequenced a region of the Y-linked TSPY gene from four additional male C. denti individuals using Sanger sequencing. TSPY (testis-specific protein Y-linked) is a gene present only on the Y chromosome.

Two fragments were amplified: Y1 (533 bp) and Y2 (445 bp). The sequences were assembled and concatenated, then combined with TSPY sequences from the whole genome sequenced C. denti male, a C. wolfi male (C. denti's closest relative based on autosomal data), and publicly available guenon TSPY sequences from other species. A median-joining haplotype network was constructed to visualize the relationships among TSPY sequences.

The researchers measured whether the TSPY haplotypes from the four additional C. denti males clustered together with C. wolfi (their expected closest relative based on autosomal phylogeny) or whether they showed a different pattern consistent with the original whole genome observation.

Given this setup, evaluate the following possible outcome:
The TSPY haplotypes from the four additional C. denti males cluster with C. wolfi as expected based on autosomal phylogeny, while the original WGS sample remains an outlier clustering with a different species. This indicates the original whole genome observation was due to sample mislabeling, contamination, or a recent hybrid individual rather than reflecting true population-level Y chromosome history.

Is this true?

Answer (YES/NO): NO